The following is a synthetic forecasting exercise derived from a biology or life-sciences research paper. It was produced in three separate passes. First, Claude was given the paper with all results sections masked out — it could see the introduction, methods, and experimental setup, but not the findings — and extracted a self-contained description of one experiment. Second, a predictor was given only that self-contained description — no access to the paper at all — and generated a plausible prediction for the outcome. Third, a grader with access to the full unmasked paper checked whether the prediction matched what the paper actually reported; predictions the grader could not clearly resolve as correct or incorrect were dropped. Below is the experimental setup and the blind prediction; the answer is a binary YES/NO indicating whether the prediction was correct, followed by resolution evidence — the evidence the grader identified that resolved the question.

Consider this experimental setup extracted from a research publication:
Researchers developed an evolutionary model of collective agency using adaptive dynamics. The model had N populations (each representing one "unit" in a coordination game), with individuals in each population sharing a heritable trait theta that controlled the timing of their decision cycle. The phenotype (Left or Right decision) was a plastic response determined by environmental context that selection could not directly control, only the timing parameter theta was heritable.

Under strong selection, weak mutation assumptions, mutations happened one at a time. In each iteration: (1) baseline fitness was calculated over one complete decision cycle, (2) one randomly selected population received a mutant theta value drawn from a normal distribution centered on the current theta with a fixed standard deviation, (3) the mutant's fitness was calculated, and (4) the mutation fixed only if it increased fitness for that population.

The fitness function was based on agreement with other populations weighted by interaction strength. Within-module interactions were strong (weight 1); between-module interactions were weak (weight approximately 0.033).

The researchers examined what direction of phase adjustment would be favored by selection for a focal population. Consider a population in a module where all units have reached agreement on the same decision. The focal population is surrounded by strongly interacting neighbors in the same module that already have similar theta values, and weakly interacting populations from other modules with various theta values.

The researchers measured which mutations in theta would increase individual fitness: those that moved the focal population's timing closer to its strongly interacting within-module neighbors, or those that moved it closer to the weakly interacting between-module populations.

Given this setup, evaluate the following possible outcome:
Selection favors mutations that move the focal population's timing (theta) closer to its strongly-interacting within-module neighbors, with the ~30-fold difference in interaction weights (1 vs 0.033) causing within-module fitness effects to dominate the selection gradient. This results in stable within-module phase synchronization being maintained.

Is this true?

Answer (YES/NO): YES